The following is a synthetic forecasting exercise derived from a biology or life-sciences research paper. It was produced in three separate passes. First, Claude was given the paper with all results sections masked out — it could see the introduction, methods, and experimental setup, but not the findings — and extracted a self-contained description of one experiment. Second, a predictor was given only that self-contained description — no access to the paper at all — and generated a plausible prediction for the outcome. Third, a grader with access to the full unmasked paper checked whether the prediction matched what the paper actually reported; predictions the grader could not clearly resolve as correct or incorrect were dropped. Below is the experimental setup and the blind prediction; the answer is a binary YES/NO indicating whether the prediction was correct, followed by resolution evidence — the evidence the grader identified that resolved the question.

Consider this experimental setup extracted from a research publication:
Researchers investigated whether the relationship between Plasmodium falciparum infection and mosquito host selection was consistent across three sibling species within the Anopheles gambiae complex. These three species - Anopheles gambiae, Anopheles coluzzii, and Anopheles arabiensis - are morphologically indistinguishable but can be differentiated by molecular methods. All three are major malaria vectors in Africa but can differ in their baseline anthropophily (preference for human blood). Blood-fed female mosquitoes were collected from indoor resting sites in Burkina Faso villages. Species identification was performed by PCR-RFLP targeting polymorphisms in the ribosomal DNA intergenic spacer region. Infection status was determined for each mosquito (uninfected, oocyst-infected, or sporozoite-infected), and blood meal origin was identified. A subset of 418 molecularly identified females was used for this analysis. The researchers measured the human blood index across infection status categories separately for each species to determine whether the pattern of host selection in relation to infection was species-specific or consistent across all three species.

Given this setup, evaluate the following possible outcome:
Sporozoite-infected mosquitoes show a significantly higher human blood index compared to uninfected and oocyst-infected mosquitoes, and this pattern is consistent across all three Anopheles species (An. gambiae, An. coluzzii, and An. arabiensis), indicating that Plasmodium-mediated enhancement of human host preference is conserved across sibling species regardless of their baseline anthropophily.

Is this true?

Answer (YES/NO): YES